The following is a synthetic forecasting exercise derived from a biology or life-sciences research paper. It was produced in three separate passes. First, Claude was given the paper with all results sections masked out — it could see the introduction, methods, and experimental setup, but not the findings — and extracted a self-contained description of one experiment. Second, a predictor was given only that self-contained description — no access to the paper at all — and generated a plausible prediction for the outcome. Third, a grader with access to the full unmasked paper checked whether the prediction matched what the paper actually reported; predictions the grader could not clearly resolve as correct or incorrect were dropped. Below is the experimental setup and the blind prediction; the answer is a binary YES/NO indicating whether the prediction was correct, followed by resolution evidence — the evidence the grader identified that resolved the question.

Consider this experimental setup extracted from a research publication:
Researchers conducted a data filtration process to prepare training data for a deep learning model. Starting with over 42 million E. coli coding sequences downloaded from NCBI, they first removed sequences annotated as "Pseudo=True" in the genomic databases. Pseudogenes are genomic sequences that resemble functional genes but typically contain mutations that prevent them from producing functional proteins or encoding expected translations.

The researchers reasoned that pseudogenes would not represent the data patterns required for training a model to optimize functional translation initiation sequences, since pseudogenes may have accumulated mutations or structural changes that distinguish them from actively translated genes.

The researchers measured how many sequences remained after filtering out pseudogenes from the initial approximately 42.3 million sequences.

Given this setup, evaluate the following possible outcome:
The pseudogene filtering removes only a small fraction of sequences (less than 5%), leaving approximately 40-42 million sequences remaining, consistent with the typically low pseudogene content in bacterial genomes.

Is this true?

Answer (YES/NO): YES